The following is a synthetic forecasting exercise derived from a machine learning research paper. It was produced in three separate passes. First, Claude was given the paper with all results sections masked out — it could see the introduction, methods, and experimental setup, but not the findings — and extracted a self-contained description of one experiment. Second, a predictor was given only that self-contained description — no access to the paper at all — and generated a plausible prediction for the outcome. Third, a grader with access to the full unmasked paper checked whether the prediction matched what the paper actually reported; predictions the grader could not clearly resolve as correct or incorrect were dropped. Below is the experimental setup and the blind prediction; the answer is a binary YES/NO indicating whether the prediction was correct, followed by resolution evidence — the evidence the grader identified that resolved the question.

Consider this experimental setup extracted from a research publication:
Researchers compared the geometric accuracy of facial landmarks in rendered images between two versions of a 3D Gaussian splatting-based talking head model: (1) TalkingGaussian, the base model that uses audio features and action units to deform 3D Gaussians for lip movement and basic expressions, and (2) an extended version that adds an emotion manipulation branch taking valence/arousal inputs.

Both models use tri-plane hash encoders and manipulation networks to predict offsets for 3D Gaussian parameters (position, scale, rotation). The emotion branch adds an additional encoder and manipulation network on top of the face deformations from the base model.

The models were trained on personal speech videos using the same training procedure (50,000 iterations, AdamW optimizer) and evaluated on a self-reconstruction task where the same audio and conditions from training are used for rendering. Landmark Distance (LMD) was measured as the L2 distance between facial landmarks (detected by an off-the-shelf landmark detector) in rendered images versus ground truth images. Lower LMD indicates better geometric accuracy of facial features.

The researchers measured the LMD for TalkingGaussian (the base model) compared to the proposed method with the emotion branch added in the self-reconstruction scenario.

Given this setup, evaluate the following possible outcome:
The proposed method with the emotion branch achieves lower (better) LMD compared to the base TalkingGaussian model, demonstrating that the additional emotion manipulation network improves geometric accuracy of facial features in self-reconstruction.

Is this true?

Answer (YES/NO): NO